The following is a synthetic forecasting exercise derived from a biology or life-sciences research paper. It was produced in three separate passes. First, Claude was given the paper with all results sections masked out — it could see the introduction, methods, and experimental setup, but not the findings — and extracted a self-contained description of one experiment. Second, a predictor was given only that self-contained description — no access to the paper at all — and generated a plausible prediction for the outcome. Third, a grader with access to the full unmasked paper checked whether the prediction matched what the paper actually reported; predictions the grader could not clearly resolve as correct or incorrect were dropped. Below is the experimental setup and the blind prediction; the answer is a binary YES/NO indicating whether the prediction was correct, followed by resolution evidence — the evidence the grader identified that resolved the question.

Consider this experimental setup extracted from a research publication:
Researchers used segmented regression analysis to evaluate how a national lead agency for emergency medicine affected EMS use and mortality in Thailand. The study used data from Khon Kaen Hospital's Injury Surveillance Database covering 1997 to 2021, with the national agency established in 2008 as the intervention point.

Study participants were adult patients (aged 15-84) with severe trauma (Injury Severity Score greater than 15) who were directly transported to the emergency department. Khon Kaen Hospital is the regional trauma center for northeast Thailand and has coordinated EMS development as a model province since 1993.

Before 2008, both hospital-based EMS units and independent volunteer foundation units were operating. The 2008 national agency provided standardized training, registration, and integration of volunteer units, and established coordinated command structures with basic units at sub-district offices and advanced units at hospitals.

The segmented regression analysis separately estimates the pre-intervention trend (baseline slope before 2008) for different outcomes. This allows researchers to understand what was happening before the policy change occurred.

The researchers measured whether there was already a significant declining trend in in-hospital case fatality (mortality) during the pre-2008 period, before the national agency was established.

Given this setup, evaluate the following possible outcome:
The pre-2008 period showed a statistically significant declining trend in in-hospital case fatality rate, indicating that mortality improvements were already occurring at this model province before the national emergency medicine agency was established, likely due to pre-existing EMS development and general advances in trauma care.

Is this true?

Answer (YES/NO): NO